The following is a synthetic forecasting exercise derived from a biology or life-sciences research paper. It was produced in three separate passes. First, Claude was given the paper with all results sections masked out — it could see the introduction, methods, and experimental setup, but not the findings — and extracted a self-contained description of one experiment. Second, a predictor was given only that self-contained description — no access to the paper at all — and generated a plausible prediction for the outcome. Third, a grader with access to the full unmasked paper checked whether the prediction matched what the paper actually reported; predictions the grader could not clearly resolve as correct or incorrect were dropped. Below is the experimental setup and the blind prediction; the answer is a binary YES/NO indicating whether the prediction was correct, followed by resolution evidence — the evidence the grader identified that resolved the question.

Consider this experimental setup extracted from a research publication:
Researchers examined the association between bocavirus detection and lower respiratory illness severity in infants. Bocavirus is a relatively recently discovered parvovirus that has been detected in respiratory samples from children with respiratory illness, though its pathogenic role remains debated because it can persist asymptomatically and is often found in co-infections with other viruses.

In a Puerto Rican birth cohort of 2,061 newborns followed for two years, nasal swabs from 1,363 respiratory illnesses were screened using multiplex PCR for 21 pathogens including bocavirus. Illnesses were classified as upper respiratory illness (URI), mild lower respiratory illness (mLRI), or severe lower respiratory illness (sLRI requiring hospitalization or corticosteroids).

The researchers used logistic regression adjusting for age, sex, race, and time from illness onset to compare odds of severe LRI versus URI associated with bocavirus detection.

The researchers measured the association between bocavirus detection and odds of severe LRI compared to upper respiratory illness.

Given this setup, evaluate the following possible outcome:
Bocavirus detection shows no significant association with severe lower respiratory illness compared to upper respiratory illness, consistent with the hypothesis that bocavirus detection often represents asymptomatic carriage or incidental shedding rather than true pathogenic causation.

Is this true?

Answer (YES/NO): NO